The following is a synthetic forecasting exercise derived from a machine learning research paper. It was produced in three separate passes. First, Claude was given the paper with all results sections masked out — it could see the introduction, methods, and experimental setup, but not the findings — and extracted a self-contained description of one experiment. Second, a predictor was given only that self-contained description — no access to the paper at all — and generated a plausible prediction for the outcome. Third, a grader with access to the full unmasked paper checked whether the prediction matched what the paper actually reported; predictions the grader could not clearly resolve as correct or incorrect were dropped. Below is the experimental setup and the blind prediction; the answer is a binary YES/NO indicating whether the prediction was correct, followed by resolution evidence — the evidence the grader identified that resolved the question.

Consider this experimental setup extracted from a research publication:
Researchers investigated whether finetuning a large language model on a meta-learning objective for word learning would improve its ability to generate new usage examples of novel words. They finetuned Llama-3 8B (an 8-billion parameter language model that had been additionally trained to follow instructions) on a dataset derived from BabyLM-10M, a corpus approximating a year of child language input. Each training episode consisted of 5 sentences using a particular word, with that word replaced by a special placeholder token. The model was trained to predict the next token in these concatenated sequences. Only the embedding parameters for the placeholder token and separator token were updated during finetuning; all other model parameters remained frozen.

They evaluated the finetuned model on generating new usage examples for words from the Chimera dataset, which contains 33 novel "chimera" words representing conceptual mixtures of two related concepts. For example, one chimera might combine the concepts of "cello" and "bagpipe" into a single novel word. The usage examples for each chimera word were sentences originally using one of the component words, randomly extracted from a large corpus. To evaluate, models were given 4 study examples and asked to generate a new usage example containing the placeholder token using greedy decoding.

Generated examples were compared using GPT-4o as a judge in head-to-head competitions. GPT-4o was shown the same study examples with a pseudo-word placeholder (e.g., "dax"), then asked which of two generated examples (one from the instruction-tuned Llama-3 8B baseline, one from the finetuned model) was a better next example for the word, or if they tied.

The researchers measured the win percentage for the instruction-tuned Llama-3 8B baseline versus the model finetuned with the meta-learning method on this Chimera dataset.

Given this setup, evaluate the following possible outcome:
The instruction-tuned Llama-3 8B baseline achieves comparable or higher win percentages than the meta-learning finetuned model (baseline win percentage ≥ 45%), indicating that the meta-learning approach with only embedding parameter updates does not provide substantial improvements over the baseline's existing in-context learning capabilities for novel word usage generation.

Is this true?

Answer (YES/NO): YES